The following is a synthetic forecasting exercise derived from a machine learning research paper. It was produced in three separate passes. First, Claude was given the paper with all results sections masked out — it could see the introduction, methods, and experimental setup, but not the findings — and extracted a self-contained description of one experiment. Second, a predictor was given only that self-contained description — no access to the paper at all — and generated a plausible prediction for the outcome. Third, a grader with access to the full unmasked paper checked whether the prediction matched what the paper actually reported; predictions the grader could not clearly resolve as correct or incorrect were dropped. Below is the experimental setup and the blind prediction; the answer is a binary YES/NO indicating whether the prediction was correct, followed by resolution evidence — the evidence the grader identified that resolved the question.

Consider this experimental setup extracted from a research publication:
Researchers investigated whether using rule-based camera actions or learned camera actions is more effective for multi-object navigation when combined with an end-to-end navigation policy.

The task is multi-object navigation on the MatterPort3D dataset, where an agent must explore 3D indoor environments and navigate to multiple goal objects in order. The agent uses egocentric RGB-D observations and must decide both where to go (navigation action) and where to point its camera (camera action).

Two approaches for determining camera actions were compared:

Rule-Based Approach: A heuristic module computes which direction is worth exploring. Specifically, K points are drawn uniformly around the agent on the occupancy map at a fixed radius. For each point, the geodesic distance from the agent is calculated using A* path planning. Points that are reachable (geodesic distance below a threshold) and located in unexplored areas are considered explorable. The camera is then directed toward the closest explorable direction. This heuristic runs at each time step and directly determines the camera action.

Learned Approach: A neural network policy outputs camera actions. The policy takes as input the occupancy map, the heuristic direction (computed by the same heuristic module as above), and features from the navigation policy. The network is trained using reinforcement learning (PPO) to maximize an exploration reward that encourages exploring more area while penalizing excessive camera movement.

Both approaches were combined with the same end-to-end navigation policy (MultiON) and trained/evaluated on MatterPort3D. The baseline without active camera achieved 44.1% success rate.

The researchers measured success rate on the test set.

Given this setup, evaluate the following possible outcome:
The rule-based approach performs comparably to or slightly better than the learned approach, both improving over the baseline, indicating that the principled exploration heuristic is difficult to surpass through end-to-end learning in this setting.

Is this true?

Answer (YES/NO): NO